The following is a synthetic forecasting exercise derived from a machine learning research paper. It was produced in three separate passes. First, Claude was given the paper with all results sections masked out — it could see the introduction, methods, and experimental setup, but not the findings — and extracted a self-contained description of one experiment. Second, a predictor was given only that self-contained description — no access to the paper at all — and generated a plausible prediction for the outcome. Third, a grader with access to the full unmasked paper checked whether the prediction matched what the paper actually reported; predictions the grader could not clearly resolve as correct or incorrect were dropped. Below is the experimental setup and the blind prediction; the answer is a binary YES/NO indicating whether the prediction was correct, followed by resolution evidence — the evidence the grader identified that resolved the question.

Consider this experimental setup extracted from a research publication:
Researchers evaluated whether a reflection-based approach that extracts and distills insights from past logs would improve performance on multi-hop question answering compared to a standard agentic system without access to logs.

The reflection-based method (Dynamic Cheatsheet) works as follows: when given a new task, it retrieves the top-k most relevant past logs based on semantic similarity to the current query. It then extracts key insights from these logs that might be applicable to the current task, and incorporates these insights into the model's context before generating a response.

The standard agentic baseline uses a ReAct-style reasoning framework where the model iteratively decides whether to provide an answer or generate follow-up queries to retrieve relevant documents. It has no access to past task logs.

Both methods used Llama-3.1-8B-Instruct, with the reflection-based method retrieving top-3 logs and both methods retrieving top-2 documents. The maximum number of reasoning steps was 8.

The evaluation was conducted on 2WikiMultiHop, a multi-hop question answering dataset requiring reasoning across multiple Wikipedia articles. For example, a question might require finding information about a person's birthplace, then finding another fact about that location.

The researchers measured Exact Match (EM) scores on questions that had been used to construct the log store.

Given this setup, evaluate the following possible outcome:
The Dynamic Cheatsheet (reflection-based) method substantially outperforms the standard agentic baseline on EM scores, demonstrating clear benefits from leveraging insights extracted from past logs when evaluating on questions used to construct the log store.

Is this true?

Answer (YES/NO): NO